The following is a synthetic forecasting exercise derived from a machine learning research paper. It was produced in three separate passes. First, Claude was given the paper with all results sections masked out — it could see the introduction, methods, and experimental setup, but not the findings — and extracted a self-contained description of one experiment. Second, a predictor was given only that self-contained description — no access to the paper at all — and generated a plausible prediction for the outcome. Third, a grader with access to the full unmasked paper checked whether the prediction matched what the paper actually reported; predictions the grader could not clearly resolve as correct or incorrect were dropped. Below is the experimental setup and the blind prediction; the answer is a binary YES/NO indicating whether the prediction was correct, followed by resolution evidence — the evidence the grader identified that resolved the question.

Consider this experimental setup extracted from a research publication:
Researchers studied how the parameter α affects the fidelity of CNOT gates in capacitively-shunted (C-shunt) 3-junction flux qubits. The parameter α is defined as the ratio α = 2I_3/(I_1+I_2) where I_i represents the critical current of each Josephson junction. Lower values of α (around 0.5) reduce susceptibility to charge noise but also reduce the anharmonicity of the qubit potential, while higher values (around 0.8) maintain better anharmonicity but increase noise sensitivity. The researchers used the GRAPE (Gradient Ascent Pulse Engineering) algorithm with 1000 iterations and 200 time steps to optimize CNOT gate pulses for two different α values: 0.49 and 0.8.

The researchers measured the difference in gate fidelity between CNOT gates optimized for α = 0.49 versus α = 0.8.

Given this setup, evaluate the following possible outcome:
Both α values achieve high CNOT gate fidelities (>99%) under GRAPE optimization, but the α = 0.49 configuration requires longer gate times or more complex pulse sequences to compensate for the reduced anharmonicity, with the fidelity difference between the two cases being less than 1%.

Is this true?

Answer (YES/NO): NO